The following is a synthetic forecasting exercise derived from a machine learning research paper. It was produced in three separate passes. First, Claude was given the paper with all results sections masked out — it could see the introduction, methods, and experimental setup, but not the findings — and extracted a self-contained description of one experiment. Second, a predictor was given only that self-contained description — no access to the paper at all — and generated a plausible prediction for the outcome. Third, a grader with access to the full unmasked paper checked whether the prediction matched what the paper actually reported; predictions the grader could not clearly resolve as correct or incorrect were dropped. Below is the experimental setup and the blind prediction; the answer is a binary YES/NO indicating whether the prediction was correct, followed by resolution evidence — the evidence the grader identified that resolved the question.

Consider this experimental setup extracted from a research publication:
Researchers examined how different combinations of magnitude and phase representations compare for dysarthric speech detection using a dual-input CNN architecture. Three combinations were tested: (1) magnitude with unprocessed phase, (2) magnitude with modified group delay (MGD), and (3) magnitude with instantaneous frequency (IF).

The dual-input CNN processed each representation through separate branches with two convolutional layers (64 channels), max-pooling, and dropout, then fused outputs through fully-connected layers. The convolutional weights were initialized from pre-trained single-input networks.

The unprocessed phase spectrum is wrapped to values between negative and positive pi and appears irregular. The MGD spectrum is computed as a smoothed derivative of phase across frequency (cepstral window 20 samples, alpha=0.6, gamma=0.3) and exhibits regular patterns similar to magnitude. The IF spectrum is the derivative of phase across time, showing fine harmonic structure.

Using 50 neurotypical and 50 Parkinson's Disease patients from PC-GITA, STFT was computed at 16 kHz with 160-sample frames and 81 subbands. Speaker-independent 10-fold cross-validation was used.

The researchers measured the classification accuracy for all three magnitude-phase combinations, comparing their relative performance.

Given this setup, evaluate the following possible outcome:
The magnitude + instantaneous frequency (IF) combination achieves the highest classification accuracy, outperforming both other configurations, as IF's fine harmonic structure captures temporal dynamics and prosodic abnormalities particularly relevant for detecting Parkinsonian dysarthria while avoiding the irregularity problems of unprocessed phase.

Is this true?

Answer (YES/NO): YES